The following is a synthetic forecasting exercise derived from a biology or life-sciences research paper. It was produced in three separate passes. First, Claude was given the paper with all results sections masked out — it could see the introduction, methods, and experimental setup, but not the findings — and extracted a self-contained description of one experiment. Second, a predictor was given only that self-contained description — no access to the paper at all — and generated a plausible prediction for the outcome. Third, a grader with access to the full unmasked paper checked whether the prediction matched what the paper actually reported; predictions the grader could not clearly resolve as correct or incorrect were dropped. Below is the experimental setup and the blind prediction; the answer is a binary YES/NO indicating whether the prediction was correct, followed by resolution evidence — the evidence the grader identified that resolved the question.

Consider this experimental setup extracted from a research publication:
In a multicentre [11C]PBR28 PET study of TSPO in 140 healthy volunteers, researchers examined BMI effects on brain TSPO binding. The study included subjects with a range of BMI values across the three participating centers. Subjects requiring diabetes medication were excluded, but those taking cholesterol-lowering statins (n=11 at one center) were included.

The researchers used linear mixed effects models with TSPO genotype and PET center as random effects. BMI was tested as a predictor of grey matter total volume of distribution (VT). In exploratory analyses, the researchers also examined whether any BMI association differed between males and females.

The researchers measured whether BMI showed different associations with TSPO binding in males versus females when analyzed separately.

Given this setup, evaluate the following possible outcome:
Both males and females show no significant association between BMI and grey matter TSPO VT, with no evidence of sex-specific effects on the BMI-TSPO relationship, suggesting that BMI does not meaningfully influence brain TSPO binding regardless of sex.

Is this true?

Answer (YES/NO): NO